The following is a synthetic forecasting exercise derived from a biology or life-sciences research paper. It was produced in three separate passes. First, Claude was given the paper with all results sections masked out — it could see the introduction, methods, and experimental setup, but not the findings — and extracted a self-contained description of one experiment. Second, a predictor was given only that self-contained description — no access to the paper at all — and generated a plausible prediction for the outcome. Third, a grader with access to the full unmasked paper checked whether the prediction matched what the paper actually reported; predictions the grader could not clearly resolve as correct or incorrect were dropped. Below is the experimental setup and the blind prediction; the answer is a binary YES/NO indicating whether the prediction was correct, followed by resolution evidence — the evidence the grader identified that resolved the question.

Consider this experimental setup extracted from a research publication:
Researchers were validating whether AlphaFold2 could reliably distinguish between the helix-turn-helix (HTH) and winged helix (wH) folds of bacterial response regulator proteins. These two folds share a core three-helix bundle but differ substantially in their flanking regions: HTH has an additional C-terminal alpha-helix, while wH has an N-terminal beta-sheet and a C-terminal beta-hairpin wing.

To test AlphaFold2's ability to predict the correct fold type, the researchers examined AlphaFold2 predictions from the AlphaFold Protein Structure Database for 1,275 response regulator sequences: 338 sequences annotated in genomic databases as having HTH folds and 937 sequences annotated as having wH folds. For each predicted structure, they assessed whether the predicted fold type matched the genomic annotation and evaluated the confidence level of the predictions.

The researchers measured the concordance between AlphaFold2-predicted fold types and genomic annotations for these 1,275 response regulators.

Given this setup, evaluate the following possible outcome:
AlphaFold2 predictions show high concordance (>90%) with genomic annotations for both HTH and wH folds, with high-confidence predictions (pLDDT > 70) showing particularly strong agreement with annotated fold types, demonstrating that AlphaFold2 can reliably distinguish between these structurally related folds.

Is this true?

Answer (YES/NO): NO